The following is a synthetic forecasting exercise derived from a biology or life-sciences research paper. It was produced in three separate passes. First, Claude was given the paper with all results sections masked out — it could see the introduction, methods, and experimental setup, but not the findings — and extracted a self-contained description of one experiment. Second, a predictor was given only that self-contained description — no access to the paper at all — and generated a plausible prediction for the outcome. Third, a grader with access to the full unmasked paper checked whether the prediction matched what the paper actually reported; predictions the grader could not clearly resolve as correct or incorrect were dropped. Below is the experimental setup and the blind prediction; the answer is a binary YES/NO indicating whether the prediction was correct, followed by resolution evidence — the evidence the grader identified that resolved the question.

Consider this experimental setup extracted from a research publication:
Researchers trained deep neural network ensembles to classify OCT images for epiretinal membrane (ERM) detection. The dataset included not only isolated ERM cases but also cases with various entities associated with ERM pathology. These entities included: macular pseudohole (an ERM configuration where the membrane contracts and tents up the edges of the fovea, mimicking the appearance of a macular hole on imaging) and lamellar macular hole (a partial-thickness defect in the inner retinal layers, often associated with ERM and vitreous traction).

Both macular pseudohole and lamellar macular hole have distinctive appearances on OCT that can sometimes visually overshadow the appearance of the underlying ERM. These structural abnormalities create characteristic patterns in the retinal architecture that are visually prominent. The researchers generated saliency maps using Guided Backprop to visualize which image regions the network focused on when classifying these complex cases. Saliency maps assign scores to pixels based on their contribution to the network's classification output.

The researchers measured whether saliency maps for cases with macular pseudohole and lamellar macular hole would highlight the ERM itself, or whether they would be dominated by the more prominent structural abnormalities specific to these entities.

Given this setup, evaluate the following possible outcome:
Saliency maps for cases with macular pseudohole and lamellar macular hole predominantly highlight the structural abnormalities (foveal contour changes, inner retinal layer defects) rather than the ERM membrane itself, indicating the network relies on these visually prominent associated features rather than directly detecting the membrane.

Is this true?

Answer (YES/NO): NO